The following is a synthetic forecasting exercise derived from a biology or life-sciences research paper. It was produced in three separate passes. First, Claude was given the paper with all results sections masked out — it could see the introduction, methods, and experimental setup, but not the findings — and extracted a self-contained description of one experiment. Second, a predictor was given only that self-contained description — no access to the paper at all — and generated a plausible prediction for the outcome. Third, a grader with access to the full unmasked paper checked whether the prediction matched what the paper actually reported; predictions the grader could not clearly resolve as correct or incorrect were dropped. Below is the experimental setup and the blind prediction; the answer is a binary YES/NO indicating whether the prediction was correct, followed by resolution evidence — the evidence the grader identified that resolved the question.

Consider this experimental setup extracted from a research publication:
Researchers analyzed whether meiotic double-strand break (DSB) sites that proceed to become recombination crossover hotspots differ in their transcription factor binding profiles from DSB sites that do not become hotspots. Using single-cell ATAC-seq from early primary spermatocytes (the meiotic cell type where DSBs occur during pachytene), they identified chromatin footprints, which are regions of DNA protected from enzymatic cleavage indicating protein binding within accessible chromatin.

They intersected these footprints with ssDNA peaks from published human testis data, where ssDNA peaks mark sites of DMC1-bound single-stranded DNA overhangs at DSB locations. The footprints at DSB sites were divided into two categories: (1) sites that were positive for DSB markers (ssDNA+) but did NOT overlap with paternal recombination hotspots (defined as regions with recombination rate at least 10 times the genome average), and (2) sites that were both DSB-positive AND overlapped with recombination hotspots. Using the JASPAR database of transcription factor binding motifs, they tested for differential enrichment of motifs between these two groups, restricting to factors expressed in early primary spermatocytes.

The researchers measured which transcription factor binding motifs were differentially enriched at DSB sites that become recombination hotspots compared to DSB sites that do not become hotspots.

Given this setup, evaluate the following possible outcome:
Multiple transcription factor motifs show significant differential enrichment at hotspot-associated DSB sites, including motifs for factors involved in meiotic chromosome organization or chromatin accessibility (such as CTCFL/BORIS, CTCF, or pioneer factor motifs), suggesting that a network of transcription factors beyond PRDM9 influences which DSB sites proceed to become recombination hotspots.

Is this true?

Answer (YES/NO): NO